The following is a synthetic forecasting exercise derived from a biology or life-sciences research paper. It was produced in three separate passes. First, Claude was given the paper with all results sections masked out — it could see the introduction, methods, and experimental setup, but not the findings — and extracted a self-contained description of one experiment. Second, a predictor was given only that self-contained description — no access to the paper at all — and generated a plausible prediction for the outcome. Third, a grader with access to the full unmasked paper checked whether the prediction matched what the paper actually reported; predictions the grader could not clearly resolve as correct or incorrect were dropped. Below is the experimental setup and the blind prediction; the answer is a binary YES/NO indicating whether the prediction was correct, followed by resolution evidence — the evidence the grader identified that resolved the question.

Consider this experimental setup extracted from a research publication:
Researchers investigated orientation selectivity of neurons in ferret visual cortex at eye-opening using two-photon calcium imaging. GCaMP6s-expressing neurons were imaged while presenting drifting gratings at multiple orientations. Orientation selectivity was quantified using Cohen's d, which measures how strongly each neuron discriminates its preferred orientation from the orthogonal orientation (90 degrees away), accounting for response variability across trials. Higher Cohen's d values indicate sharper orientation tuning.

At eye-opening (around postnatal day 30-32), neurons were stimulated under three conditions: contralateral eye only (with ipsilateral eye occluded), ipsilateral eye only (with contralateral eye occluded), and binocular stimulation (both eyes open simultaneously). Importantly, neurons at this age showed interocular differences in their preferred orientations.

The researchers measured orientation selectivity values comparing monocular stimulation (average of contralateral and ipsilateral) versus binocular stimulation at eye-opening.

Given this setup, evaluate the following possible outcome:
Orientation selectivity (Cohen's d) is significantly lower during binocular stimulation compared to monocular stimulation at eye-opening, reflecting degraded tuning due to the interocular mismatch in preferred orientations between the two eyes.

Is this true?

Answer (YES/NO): NO